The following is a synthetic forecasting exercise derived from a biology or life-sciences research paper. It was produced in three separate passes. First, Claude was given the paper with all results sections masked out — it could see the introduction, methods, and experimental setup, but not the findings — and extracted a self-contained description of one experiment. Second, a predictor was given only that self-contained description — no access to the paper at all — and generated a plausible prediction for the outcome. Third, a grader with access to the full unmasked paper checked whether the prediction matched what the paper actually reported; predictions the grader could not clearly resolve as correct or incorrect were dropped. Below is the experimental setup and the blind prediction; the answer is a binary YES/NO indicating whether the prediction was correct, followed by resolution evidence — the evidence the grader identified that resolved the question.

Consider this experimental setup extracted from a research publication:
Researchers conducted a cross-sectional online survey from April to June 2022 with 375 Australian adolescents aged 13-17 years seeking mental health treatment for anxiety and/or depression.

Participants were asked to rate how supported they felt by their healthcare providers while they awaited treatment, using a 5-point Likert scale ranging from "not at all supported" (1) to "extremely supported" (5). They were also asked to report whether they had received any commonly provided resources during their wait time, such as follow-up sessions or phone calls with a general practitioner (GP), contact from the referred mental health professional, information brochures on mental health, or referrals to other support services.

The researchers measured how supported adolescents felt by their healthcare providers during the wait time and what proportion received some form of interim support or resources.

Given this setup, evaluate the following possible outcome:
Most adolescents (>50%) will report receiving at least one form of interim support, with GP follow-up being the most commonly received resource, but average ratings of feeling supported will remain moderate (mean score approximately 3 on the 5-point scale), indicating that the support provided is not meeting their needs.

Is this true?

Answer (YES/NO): NO